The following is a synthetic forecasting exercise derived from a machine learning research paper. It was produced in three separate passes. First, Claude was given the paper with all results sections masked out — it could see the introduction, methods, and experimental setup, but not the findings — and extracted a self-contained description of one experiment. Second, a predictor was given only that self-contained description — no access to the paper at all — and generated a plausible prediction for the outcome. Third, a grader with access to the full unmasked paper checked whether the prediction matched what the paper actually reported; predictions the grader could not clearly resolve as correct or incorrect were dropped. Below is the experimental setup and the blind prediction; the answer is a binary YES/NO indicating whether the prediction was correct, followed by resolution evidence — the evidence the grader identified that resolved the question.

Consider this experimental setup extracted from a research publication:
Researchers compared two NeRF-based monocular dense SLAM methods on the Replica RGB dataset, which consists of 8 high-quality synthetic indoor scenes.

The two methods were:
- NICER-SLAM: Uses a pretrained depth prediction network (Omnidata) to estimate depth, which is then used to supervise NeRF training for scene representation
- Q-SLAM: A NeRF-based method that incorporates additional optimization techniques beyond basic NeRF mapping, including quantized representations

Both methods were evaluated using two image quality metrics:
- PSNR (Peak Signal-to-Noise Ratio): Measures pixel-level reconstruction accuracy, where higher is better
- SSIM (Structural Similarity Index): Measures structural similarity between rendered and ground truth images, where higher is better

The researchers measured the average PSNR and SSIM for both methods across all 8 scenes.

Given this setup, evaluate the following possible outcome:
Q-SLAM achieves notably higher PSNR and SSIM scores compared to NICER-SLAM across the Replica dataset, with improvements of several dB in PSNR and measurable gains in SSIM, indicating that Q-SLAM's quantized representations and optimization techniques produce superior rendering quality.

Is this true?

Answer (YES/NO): YES